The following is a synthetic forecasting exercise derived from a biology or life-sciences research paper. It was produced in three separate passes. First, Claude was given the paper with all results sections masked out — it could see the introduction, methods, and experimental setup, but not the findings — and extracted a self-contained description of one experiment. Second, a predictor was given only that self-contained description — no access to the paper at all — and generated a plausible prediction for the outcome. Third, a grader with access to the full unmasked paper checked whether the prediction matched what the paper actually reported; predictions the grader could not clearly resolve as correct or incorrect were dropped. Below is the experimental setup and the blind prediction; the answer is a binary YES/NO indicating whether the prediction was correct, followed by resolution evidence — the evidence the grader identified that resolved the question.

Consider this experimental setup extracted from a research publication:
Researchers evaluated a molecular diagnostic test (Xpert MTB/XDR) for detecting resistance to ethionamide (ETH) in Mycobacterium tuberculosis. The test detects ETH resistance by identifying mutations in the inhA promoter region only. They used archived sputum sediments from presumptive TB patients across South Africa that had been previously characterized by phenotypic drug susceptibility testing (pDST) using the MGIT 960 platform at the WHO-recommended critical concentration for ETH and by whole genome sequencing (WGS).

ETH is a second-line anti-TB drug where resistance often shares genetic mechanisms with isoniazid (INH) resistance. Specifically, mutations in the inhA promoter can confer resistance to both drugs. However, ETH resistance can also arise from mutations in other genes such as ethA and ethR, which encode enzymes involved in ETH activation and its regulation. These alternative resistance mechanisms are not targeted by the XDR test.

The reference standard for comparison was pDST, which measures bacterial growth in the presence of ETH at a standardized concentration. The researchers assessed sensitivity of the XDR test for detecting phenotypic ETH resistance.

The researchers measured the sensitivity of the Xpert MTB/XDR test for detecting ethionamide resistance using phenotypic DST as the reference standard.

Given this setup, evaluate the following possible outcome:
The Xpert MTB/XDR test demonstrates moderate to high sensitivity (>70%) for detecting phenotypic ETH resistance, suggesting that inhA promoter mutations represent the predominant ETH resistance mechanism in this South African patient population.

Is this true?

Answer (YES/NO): NO